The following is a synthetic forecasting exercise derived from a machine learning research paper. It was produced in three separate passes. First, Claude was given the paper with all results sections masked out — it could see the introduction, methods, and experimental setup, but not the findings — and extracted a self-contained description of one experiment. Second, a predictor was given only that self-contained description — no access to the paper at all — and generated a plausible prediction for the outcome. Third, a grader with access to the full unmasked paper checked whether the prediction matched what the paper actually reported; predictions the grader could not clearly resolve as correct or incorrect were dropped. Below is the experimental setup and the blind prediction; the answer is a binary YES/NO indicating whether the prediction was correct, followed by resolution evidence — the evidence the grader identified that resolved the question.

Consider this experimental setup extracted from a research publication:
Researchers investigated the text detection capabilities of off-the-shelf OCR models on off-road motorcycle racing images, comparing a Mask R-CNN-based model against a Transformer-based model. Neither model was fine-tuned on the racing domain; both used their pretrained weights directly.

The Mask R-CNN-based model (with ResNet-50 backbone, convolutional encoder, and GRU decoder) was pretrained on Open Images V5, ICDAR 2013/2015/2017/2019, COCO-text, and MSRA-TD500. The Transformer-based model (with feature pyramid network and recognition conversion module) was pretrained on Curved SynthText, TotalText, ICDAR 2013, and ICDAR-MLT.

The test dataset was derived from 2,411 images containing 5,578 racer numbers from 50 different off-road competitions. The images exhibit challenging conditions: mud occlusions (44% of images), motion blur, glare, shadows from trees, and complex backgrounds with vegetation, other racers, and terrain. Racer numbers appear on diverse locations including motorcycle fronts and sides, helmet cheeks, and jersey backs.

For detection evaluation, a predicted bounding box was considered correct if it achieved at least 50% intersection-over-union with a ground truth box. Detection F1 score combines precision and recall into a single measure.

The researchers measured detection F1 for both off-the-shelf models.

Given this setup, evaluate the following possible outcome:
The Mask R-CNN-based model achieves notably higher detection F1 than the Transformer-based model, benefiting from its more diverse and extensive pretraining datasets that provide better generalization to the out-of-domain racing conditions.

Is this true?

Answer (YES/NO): NO